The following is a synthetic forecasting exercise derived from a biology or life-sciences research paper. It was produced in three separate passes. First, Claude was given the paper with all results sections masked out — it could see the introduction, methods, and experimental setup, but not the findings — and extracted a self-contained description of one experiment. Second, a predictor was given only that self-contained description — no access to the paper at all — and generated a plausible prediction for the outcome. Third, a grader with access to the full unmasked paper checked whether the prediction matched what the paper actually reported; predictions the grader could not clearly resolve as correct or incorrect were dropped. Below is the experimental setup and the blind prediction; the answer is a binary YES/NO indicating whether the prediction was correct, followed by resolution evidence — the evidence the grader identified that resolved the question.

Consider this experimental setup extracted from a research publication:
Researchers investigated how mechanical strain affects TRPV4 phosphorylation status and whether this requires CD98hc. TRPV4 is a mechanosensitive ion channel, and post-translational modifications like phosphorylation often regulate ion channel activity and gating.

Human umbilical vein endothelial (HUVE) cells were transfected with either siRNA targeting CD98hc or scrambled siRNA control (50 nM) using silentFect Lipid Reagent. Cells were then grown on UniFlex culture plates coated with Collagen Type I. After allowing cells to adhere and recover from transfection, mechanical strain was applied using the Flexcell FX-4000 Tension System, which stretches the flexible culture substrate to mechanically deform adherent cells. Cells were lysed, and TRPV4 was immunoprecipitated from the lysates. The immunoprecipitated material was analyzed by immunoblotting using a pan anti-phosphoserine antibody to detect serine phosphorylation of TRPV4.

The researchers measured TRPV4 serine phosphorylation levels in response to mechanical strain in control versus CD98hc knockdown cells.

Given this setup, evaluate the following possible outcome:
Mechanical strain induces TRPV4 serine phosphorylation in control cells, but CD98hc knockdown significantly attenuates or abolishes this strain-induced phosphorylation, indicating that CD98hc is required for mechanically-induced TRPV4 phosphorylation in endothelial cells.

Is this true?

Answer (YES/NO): YES